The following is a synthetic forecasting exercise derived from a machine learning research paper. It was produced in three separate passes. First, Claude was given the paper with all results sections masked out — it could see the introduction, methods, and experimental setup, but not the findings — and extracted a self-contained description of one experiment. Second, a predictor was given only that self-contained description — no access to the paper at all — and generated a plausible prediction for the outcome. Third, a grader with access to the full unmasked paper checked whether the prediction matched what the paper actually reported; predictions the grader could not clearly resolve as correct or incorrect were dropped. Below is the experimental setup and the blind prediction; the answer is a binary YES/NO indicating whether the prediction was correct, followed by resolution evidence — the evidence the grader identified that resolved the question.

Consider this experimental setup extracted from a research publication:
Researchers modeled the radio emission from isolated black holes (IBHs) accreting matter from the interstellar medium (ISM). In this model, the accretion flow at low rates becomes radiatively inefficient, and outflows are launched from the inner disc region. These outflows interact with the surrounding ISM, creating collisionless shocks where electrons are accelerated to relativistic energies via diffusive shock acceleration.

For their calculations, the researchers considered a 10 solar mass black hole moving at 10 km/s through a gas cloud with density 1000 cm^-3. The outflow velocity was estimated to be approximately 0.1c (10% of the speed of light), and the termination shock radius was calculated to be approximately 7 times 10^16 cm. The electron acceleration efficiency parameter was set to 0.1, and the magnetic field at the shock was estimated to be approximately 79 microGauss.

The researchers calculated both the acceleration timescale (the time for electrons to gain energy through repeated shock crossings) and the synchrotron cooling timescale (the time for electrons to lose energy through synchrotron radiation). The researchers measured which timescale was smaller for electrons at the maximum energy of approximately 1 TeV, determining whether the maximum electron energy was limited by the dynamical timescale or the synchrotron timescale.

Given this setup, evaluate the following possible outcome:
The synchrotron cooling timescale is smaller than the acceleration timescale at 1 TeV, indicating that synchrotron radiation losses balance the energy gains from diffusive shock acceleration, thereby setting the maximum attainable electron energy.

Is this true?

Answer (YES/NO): NO